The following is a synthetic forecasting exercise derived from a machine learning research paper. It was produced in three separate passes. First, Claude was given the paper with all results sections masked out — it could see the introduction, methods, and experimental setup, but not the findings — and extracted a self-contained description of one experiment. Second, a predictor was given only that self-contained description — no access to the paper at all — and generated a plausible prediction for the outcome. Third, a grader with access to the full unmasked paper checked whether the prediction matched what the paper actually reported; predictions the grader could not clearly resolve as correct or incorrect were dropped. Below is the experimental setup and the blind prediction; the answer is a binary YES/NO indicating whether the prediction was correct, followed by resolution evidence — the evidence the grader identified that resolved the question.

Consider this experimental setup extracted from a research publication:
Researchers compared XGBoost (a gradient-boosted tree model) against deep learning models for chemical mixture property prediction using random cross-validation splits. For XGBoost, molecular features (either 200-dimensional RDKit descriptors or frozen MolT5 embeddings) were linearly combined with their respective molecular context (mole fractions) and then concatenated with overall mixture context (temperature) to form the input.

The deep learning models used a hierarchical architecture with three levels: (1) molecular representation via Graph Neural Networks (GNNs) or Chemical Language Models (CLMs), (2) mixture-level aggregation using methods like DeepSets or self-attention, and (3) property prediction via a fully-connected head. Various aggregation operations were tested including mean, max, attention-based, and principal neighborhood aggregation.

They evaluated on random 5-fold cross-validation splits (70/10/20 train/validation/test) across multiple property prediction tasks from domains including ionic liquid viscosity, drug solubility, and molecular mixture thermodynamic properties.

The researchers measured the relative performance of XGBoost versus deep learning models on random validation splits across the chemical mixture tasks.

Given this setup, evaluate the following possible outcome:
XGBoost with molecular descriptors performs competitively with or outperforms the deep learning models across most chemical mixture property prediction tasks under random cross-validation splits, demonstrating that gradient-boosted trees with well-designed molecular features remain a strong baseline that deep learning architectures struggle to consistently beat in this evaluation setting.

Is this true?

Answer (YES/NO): YES